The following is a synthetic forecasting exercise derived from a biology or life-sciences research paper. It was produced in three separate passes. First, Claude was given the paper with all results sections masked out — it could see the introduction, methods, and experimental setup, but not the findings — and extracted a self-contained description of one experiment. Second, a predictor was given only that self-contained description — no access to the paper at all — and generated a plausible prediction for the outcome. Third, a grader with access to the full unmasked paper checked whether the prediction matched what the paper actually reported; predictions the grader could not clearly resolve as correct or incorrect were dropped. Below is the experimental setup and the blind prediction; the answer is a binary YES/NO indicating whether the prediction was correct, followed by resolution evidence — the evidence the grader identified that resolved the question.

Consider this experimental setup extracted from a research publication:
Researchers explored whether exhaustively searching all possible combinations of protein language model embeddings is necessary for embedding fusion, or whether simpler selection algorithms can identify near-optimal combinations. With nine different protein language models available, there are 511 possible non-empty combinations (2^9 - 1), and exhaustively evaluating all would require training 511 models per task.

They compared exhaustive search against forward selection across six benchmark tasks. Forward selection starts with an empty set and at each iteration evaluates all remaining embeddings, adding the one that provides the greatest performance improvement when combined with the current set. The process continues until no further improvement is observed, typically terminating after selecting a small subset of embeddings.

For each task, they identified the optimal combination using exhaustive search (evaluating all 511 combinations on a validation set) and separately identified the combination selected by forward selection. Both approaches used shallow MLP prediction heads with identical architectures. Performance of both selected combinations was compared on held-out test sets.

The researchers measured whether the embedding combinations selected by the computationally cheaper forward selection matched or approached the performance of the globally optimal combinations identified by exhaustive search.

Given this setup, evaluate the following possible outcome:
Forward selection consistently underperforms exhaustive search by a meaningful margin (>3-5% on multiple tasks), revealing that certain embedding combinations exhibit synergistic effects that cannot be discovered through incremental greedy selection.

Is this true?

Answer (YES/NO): NO